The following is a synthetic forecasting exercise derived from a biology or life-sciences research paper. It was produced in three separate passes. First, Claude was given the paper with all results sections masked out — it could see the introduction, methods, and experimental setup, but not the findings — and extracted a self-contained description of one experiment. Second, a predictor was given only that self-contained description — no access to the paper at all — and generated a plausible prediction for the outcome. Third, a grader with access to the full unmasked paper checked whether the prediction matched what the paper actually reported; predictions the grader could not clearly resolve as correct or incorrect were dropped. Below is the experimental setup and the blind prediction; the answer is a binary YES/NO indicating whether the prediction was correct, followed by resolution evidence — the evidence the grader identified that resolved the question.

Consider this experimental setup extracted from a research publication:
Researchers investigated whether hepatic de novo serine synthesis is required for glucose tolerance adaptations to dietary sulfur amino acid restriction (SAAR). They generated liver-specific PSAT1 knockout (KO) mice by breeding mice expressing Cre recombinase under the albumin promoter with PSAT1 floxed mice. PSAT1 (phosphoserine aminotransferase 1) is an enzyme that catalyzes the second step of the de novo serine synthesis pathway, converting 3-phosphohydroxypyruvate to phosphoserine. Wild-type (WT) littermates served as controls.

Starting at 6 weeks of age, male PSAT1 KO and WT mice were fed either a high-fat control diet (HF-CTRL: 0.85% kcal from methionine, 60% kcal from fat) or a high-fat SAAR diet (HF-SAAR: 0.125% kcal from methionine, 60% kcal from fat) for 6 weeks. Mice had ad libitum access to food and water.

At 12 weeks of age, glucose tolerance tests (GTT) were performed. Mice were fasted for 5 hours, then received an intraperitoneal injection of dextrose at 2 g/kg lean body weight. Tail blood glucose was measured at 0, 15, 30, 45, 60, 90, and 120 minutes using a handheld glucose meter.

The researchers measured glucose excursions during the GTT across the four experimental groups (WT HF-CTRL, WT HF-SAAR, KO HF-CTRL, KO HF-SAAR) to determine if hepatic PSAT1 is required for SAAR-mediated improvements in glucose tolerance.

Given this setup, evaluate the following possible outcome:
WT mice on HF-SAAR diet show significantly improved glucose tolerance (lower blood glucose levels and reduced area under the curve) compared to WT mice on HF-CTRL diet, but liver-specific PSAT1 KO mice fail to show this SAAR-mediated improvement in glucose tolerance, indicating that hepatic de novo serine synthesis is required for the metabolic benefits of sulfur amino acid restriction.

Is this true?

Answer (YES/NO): NO